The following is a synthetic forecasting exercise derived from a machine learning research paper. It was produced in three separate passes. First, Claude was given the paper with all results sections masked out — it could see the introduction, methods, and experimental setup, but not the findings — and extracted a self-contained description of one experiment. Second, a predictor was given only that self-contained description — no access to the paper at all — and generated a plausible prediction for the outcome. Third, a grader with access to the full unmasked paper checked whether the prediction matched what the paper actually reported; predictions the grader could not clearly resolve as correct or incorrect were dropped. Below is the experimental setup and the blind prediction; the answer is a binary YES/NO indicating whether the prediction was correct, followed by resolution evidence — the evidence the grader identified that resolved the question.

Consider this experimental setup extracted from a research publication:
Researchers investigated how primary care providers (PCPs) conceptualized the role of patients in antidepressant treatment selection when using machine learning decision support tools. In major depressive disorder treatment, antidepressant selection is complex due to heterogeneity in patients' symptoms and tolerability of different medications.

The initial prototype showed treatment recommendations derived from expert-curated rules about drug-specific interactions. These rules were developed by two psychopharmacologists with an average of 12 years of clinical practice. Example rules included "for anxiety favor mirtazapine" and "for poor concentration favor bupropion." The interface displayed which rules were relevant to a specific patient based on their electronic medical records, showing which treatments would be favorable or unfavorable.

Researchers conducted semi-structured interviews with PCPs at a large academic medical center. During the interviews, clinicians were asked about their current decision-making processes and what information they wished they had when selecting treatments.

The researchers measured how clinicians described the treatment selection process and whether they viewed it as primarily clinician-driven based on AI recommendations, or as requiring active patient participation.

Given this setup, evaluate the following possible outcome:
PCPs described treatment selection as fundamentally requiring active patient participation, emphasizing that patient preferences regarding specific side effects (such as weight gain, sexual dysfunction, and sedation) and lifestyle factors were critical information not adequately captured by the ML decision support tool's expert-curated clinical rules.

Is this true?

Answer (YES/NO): YES